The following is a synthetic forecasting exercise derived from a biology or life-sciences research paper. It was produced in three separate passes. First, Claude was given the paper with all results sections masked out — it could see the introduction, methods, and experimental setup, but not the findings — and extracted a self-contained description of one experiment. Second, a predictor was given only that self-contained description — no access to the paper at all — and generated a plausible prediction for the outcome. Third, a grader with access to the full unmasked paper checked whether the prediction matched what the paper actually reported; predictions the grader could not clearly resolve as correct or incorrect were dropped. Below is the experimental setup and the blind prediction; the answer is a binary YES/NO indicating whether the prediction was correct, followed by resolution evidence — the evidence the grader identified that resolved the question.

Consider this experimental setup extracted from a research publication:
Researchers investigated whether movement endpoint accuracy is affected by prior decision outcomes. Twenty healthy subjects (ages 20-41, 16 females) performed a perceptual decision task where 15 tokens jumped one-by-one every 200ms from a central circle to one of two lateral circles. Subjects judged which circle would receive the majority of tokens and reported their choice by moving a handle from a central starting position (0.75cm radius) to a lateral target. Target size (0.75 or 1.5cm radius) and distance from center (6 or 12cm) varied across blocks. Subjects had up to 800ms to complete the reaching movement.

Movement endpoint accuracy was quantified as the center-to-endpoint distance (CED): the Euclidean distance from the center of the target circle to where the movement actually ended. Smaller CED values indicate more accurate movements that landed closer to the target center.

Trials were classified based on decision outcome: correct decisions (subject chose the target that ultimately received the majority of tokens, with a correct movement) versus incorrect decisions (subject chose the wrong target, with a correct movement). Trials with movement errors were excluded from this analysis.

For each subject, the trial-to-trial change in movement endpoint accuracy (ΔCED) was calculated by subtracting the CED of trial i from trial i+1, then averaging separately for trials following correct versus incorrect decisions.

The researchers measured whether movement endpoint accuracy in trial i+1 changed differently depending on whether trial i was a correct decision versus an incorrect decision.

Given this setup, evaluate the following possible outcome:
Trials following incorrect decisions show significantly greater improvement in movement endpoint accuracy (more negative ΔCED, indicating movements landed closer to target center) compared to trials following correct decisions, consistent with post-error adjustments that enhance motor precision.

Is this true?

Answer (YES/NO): NO